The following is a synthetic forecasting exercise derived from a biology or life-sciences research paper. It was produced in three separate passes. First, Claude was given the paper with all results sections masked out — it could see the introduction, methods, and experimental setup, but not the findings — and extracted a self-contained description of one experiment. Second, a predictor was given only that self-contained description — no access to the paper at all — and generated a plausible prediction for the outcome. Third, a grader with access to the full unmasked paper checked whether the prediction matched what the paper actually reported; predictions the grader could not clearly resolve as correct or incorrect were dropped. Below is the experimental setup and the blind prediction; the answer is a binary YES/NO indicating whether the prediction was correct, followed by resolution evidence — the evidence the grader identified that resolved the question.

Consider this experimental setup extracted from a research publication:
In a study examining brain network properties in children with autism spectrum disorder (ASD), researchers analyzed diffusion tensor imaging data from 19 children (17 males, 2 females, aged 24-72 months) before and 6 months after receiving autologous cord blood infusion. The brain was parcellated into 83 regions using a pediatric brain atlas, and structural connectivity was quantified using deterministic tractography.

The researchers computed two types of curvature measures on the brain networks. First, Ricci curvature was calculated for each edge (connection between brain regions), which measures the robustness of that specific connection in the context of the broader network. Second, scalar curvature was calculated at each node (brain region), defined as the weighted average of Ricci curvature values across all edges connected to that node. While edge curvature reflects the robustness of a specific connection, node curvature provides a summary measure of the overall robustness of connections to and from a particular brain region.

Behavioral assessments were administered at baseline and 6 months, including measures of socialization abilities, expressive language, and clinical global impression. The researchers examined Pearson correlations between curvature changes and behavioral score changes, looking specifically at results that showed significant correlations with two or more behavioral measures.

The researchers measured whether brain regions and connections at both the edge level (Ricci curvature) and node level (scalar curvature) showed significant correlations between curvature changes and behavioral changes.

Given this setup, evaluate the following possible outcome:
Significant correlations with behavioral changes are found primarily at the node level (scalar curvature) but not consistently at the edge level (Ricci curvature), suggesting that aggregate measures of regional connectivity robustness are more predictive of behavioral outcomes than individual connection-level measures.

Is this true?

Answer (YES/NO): NO